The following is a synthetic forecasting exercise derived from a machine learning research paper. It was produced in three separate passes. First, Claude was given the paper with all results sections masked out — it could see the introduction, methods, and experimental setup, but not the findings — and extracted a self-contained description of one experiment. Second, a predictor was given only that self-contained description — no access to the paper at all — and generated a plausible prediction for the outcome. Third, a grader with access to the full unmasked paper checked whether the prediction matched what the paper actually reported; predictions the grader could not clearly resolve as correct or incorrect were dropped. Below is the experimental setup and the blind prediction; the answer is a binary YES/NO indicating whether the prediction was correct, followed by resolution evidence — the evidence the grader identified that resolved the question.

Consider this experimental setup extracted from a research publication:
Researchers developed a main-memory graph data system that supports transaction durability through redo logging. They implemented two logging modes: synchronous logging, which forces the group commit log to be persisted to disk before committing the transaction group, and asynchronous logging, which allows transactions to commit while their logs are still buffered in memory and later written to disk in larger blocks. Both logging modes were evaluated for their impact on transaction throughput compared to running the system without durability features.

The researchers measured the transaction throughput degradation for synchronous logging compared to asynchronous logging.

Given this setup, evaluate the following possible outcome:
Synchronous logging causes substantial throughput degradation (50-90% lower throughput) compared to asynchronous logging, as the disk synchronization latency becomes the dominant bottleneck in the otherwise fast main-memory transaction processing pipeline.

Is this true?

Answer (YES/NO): NO